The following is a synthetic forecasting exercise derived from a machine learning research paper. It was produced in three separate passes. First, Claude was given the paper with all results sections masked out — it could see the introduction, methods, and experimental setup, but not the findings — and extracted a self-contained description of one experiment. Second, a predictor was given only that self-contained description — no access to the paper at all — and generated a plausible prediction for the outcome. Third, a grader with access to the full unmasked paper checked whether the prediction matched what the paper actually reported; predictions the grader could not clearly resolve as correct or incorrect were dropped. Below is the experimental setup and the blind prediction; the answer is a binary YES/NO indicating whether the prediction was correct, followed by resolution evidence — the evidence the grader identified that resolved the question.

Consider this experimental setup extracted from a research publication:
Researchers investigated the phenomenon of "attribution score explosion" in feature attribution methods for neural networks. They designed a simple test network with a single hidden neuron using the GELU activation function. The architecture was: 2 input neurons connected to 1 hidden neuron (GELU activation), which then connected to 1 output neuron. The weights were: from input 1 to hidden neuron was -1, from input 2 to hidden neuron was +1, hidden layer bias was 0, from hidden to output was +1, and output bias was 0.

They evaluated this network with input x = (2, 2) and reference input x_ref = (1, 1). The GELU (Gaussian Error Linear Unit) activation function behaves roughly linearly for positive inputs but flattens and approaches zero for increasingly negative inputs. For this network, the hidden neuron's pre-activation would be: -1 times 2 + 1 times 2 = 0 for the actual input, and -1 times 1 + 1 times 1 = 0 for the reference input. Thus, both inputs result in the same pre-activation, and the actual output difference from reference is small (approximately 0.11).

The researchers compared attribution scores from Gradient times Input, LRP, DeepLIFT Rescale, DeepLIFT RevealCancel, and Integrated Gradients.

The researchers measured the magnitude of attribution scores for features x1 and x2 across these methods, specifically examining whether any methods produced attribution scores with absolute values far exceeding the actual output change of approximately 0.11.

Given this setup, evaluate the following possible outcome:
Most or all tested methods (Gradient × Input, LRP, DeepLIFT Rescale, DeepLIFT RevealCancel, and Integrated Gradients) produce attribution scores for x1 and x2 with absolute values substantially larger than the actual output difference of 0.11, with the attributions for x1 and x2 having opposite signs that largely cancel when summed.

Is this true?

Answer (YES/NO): YES